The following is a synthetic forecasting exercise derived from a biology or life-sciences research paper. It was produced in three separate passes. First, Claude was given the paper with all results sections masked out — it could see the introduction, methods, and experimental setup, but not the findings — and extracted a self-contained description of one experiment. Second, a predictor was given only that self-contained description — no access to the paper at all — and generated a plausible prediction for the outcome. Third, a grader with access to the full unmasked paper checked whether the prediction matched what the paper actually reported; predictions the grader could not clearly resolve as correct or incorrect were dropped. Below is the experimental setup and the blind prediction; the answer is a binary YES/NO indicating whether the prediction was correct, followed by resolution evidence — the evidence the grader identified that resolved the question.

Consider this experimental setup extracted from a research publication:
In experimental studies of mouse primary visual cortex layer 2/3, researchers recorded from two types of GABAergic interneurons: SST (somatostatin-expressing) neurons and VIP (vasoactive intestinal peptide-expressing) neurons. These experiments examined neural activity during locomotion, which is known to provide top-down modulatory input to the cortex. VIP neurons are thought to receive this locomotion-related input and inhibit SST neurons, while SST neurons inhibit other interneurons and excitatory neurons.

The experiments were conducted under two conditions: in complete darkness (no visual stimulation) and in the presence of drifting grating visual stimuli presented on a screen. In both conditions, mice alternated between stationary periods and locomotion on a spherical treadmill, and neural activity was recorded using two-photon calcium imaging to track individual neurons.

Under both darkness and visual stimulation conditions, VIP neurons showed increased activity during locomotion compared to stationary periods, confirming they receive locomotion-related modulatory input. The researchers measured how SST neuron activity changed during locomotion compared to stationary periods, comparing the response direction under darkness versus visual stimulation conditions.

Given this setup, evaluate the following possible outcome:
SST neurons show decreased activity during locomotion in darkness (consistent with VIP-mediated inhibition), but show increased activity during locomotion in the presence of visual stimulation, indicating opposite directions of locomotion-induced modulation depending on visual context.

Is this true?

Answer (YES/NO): YES